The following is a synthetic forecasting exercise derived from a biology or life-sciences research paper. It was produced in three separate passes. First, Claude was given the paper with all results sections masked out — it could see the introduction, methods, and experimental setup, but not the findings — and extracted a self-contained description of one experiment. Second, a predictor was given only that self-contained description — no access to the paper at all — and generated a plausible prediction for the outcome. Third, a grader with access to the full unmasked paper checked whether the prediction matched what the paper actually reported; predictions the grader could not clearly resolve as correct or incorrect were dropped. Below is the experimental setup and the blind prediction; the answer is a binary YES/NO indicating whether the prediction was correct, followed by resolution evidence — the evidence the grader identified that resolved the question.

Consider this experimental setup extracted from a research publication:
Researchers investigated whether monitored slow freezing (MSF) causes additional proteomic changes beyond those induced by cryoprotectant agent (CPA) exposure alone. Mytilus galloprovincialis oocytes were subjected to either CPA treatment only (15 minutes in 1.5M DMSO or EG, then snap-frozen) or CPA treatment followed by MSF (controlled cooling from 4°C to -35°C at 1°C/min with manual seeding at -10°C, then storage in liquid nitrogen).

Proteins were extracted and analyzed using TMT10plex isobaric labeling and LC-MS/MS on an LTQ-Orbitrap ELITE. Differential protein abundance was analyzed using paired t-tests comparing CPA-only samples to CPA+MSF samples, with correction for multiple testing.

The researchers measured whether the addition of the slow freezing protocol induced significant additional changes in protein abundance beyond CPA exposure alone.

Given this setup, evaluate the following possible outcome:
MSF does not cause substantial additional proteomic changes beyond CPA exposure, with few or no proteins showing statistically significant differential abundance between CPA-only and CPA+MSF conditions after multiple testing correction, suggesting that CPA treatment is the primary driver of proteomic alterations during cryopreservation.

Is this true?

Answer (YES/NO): YES